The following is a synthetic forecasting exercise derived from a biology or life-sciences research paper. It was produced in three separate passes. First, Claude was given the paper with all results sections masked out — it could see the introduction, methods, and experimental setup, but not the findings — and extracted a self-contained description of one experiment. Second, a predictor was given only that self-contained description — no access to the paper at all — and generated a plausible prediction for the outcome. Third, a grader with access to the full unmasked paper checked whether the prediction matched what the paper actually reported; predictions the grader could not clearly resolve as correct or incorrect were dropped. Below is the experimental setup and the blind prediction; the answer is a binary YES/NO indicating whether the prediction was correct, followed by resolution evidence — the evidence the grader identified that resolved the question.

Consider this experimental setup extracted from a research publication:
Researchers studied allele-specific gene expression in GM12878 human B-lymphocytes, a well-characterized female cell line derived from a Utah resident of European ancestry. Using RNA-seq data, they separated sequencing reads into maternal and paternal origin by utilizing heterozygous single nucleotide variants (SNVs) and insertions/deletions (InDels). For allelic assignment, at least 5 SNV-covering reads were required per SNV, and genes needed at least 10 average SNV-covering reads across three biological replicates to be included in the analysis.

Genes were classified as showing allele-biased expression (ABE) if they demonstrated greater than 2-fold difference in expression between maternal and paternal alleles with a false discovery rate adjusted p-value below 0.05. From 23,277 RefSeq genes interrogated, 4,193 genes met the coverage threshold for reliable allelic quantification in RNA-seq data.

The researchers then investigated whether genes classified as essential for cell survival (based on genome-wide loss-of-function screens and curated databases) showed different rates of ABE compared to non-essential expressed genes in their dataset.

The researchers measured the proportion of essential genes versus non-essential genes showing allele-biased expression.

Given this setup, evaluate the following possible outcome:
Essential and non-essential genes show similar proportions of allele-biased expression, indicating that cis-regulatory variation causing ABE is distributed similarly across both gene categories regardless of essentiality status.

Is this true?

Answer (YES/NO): NO